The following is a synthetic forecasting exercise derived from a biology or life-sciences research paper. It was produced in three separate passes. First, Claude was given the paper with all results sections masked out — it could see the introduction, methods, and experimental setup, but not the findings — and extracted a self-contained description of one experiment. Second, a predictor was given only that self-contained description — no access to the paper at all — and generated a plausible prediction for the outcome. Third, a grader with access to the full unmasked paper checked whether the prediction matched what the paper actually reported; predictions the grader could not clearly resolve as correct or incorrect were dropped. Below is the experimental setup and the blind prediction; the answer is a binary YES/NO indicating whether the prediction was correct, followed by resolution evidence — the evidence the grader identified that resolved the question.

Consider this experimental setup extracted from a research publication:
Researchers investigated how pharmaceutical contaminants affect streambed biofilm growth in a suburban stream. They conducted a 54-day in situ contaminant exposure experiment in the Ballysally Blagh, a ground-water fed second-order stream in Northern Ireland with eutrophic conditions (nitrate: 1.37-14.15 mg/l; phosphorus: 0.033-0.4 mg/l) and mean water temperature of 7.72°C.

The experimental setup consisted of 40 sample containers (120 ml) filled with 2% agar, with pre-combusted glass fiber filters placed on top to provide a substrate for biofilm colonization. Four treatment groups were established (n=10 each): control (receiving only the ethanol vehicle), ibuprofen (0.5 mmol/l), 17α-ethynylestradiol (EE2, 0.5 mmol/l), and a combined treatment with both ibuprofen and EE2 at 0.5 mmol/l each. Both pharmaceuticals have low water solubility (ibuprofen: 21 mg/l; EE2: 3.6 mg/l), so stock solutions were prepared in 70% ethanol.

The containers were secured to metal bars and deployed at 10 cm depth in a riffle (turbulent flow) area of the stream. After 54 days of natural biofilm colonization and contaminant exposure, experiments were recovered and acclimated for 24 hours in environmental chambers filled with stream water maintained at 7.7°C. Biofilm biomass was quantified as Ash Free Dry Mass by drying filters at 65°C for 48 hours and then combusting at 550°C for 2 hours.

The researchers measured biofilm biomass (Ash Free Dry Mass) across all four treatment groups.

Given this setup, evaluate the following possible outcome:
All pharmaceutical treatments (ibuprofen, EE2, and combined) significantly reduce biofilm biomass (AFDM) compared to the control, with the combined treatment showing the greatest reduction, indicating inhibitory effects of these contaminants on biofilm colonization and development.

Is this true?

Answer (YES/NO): NO